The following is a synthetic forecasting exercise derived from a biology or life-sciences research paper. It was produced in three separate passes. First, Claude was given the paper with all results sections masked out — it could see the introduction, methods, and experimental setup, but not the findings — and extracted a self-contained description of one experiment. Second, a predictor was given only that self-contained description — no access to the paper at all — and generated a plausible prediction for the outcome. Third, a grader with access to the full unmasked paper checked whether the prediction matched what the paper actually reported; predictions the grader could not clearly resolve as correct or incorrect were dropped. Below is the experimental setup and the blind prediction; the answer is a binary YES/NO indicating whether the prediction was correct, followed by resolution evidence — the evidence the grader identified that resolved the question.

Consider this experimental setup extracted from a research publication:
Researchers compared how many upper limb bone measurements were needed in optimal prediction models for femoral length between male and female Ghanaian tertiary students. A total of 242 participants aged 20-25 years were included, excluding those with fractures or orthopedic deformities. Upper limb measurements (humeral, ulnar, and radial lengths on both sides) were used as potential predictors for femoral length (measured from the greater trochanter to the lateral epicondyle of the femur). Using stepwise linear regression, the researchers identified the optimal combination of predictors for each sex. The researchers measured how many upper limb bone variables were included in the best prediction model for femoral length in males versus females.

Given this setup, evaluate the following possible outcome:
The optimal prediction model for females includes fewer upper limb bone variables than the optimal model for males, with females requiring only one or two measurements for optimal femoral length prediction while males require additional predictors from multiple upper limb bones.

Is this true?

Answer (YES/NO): NO